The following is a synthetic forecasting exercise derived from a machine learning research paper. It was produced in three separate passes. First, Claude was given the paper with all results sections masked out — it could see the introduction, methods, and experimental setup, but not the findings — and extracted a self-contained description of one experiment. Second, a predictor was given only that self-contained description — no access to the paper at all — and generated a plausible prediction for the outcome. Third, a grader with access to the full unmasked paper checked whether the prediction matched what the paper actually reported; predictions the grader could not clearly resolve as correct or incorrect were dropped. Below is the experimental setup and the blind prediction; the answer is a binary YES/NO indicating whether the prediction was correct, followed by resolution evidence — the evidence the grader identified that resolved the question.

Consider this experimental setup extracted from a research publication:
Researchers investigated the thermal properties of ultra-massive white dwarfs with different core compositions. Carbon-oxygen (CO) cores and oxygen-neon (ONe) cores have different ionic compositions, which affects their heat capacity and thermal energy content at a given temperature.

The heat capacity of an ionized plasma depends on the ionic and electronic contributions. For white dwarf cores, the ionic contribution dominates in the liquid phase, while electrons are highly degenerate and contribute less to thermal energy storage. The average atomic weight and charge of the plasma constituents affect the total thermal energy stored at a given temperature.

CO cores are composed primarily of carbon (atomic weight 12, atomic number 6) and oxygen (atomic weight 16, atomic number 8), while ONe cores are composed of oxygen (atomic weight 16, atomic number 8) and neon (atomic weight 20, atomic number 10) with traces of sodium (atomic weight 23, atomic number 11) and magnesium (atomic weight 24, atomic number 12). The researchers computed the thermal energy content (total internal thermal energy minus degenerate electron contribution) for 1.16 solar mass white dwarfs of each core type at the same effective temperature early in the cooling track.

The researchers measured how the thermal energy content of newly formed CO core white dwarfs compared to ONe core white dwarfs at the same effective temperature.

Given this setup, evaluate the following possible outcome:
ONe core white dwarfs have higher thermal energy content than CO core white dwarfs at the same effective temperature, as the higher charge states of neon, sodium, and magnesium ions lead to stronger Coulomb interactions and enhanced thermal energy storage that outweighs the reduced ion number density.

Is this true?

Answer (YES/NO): NO